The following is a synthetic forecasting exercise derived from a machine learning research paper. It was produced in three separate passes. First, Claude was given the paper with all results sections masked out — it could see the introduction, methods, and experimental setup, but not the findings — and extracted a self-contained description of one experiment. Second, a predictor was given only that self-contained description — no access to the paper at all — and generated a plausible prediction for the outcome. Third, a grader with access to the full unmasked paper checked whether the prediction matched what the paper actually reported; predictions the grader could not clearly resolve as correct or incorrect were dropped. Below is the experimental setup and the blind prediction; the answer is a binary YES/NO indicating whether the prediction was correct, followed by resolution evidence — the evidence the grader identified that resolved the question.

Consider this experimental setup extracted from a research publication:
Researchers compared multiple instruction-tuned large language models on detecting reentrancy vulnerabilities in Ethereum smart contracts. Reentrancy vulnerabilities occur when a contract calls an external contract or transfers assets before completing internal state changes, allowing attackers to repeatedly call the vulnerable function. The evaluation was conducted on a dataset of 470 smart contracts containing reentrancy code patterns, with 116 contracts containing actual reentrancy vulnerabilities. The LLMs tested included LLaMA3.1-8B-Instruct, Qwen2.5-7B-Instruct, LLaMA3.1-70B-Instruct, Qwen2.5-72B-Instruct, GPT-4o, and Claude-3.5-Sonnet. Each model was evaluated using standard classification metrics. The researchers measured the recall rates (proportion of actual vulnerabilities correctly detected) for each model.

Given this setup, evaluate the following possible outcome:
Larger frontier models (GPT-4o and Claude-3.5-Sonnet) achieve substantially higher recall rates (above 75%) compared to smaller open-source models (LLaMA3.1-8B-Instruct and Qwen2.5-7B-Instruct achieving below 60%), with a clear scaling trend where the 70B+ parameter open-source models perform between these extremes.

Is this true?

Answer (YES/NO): NO